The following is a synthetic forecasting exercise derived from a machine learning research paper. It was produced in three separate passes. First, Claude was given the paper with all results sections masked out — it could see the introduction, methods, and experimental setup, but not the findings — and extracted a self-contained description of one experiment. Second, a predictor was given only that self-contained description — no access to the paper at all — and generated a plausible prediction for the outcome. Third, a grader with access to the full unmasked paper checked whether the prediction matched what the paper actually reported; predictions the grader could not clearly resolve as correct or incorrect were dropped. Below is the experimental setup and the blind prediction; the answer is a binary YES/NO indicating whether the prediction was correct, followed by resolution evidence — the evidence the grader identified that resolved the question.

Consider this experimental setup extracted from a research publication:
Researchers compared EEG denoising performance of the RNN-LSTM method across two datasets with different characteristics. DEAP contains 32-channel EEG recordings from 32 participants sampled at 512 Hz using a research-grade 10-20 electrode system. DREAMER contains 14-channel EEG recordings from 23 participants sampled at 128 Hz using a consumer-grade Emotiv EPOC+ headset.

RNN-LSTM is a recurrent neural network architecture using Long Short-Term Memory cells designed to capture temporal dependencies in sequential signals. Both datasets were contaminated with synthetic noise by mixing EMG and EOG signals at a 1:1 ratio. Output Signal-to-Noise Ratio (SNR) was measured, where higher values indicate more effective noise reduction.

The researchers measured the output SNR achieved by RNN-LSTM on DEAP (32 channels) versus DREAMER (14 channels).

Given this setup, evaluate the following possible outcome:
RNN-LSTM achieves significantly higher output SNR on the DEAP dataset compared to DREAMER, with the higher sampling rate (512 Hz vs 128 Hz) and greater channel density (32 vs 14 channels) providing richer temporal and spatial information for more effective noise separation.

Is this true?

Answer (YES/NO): NO